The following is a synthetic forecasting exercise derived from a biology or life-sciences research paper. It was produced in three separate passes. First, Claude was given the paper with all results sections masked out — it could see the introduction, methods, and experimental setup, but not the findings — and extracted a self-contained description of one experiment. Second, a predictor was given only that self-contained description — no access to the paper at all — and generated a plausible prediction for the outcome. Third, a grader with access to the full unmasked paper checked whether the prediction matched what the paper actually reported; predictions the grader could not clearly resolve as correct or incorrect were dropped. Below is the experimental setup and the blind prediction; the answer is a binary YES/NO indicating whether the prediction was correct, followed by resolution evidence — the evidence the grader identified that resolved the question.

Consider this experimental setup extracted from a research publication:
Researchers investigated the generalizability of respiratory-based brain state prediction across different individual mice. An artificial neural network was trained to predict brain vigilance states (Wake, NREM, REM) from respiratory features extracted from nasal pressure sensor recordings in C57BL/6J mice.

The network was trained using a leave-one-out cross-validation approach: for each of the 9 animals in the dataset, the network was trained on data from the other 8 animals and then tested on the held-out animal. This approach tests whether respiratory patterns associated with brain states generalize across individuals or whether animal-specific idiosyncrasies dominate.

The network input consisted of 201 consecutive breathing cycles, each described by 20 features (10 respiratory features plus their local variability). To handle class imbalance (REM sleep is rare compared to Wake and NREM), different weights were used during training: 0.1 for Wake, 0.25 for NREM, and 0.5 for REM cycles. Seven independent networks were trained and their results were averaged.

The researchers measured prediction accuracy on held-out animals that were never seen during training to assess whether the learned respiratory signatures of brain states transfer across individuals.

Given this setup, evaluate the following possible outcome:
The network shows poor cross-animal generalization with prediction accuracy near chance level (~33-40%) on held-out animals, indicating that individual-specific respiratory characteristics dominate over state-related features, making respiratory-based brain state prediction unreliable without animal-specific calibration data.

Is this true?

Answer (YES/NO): NO